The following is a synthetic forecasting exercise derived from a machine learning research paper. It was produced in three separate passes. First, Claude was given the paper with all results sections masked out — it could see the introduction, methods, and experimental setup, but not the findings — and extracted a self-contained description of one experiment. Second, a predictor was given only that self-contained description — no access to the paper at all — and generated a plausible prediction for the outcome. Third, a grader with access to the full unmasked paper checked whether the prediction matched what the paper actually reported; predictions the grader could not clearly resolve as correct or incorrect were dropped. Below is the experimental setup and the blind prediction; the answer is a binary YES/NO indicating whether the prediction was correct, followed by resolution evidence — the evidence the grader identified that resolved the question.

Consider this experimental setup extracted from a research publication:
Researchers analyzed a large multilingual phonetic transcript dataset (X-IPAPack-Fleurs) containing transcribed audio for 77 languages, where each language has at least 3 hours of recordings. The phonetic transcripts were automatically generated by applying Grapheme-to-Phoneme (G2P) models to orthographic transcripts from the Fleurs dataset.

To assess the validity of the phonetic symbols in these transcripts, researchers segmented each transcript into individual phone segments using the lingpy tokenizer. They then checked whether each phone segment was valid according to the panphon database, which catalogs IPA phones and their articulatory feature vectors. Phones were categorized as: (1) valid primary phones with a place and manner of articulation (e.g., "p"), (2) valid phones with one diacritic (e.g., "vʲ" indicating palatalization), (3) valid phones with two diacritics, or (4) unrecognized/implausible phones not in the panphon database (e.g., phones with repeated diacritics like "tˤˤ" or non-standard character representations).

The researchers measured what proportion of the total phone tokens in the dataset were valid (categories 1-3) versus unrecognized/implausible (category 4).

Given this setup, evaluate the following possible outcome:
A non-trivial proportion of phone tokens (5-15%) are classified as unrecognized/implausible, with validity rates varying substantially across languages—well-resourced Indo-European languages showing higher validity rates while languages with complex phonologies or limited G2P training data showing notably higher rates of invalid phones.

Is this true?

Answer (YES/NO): NO